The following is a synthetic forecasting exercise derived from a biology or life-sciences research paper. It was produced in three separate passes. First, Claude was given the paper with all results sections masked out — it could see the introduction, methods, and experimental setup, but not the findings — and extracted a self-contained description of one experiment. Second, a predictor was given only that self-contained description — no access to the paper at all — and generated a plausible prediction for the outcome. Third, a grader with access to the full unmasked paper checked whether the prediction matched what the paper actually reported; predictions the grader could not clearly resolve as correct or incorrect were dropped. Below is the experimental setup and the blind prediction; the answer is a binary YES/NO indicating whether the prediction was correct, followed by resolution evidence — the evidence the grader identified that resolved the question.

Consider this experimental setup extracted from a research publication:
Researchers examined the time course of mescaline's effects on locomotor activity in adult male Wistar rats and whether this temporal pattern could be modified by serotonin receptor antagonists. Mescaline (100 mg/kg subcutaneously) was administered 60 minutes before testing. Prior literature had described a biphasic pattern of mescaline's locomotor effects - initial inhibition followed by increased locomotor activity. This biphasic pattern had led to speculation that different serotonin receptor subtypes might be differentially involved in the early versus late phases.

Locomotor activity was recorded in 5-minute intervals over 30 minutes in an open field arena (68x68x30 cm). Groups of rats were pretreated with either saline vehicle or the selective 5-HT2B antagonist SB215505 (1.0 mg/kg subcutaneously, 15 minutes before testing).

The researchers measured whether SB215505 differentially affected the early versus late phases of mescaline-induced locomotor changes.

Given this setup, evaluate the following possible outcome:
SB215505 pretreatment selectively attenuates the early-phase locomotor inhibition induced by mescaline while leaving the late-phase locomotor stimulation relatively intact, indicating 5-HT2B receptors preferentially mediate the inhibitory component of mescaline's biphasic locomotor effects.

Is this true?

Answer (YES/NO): NO